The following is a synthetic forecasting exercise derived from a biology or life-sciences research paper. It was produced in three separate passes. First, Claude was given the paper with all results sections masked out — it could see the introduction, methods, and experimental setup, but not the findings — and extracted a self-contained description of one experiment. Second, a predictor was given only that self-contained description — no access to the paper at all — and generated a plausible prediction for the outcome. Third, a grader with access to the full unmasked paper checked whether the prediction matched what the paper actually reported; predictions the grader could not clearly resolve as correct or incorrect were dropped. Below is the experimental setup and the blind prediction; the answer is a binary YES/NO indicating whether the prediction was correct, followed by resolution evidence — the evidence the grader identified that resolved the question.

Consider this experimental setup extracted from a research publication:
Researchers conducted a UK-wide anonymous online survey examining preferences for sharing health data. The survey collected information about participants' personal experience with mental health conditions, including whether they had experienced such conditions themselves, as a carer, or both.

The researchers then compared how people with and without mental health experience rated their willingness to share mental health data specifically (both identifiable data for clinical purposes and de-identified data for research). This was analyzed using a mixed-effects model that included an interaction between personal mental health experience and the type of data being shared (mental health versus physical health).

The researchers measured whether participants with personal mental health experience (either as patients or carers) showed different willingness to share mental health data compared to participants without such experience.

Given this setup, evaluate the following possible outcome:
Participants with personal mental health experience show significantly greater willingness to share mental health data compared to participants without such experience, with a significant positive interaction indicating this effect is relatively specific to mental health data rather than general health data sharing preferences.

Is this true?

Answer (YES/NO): NO